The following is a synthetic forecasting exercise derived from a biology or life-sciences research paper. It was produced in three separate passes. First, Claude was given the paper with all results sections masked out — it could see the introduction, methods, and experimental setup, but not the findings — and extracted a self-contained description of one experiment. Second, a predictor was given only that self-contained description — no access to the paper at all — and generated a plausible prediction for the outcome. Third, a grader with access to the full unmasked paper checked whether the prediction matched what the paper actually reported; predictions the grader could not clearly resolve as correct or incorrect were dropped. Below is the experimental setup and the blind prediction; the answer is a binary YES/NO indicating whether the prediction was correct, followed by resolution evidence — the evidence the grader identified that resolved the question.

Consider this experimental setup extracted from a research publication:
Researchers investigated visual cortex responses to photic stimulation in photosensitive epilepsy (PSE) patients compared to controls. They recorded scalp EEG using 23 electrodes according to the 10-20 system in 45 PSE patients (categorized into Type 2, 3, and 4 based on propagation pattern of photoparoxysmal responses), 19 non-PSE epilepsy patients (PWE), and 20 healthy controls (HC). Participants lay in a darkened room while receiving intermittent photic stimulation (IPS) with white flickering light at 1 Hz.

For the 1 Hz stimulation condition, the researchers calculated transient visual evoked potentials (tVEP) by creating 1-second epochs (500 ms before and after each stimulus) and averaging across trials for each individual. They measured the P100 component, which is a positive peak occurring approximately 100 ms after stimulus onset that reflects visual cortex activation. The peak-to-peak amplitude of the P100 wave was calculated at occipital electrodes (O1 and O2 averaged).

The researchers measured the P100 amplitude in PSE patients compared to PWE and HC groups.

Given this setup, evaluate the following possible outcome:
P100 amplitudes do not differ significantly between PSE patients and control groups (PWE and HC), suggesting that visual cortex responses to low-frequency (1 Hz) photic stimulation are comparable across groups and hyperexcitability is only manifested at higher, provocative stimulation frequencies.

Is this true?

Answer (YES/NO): YES